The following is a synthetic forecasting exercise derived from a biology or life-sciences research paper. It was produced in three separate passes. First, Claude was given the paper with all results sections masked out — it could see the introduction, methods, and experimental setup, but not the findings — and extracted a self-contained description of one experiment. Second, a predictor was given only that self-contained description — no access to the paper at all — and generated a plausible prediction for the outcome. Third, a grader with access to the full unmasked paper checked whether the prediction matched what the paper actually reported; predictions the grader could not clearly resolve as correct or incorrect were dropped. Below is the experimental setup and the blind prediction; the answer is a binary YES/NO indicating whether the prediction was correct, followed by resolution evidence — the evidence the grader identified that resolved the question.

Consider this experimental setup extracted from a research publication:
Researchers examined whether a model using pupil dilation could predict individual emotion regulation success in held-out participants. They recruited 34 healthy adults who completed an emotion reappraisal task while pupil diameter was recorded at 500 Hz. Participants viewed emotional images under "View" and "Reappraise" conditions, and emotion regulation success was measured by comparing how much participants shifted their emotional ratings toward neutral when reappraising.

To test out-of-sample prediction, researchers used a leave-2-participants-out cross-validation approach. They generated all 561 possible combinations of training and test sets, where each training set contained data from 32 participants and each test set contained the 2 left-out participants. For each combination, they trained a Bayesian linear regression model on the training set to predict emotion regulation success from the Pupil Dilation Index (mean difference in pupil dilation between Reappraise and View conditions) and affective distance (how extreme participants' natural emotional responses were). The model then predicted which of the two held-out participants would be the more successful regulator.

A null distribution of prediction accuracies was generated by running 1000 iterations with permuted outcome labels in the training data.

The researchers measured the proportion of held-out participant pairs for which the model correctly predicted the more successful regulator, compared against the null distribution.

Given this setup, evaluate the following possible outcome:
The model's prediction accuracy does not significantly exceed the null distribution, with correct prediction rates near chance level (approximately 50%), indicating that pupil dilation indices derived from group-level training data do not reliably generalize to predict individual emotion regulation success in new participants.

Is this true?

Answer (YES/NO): NO